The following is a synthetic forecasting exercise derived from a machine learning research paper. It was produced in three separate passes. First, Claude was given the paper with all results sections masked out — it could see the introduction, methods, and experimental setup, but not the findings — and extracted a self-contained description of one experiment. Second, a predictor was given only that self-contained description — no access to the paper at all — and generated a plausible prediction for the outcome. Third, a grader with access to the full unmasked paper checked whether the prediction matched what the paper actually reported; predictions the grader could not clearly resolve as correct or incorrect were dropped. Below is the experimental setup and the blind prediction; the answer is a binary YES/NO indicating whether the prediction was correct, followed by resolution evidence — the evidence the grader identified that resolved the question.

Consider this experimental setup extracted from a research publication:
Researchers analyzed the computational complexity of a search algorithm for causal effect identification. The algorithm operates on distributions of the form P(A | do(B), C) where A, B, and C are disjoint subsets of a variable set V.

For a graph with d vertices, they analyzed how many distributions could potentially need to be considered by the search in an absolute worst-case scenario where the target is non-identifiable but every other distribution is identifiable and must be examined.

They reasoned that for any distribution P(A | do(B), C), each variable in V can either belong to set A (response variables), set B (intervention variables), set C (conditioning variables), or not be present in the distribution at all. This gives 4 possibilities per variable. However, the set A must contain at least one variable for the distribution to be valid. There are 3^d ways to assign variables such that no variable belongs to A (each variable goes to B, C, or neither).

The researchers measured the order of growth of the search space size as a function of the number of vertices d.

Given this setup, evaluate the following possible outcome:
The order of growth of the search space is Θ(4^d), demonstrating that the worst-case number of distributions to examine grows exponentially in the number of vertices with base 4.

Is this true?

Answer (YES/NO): NO